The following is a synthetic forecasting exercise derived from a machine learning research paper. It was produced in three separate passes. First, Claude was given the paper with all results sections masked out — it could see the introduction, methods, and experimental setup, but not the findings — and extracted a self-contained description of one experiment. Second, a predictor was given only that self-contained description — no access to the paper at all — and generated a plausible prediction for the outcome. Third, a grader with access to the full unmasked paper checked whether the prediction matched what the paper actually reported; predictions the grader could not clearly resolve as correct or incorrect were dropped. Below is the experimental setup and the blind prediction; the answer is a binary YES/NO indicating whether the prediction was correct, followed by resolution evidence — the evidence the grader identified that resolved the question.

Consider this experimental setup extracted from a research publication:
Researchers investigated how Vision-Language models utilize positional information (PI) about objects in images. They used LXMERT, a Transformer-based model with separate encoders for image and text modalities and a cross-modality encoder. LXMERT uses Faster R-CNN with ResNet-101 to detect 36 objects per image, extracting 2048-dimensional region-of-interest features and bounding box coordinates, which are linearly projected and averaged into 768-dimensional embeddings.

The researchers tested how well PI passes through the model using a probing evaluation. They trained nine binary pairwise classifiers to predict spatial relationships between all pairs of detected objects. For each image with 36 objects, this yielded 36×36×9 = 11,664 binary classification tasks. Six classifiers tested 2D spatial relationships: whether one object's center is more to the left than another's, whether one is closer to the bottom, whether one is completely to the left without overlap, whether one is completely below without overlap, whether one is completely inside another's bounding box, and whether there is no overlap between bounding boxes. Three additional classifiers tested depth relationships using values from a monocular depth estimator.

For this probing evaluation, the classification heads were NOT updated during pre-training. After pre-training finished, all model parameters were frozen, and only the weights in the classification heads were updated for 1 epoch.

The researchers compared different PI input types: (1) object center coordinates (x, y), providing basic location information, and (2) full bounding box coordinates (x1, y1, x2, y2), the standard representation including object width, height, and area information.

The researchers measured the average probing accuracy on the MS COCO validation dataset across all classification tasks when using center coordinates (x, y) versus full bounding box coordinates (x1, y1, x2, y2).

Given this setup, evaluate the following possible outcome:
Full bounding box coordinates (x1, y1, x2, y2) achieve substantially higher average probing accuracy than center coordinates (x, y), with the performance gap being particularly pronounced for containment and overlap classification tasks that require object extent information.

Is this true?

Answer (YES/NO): NO